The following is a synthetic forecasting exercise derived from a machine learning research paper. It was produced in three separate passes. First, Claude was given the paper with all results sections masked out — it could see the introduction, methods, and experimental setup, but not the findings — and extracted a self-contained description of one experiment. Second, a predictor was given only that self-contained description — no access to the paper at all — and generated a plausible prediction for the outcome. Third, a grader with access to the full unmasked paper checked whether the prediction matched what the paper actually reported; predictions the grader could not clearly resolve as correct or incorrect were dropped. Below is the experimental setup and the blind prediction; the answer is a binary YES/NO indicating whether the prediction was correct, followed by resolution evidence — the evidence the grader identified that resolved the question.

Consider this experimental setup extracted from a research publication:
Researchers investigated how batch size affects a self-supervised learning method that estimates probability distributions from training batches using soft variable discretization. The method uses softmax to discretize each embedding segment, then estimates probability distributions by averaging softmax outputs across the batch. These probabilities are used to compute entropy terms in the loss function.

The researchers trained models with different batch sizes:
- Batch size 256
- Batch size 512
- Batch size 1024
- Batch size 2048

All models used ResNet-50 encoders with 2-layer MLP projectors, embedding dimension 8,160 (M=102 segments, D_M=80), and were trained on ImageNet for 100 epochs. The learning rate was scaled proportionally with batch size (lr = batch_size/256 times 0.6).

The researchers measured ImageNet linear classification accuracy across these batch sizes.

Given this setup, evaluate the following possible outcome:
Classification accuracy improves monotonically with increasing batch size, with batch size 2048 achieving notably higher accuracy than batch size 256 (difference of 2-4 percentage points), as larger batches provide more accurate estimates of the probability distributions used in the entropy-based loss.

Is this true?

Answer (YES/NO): NO